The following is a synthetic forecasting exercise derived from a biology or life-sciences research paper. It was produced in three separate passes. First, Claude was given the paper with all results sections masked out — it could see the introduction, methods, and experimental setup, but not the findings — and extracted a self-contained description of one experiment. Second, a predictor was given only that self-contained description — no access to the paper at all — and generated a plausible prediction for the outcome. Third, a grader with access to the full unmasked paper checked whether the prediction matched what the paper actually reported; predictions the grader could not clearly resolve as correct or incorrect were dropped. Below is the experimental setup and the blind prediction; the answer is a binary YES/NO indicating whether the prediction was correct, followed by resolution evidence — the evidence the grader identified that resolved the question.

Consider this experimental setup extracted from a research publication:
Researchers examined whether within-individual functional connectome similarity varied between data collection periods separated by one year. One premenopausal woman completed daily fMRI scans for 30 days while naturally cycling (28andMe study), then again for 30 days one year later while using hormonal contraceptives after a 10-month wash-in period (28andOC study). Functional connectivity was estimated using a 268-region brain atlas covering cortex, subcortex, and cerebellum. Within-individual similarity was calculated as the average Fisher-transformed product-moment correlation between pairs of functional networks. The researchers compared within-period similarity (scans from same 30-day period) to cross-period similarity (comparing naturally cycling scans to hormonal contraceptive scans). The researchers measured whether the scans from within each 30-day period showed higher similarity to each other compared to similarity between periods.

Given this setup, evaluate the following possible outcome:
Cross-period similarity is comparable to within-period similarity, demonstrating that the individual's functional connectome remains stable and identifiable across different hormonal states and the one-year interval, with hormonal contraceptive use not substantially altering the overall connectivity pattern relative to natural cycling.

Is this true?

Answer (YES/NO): NO